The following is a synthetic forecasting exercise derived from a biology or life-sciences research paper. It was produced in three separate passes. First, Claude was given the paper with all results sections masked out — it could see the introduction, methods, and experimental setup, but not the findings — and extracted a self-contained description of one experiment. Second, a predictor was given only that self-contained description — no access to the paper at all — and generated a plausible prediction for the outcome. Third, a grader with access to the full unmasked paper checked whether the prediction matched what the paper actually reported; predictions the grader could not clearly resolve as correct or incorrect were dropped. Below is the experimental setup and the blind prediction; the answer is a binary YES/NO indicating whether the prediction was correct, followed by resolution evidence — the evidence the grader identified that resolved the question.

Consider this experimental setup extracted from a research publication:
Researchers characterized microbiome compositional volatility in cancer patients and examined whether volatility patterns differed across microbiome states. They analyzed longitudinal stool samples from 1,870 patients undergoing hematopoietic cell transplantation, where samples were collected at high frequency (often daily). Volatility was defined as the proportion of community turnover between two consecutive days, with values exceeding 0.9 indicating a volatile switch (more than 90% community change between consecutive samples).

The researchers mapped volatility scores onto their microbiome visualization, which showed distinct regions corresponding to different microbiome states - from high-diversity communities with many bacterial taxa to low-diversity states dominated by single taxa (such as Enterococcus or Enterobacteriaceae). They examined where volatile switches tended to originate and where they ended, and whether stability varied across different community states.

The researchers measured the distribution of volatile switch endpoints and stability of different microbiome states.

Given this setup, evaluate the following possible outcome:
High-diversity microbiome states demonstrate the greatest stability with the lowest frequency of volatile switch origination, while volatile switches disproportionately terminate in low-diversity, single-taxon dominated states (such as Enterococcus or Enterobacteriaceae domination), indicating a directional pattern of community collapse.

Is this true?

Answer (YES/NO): NO